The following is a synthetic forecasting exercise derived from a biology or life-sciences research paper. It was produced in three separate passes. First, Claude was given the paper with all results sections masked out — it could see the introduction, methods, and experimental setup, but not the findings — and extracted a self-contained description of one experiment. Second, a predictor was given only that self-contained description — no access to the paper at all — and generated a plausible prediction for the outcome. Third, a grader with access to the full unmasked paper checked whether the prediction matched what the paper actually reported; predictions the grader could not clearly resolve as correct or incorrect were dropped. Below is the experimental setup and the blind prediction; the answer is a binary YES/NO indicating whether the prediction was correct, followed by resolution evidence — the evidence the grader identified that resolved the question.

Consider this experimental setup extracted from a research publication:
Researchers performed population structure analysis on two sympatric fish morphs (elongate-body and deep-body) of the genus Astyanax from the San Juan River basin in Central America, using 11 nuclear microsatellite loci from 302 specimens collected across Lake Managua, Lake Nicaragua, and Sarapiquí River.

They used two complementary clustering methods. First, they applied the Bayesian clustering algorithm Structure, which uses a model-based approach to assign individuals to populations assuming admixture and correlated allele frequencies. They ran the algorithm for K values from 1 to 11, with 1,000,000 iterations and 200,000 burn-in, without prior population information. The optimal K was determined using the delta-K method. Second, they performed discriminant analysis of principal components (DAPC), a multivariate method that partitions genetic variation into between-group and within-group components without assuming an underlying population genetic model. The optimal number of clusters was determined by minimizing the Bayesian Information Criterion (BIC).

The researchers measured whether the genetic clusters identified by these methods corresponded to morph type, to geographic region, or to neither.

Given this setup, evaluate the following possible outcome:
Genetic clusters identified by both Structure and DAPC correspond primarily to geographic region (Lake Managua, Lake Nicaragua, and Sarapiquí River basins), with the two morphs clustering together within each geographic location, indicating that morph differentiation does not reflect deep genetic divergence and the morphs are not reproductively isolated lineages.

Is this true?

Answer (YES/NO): NO